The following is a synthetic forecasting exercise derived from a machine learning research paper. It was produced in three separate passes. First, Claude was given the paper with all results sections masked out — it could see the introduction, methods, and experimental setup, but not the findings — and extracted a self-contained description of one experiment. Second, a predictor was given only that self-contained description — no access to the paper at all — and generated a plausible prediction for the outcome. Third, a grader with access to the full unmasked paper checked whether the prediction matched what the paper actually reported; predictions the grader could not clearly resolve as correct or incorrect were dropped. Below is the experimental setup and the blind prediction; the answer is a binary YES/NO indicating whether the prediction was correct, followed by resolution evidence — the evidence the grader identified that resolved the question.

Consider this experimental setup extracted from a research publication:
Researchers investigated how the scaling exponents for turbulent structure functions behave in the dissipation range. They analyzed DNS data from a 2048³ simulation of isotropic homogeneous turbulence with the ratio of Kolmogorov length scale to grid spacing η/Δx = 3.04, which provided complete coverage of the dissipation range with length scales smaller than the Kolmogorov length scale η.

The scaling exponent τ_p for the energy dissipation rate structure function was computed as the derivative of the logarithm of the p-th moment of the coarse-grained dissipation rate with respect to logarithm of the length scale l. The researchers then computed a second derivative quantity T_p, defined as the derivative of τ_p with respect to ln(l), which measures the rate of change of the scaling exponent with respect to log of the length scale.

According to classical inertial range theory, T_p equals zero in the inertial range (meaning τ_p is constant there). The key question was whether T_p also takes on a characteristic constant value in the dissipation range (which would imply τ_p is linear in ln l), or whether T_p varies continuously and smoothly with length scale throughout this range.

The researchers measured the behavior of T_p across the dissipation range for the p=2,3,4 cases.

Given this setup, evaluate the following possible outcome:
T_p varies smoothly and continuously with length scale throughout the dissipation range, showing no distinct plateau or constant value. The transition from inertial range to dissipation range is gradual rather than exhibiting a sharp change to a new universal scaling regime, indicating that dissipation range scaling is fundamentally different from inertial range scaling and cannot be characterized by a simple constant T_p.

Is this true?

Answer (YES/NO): NO